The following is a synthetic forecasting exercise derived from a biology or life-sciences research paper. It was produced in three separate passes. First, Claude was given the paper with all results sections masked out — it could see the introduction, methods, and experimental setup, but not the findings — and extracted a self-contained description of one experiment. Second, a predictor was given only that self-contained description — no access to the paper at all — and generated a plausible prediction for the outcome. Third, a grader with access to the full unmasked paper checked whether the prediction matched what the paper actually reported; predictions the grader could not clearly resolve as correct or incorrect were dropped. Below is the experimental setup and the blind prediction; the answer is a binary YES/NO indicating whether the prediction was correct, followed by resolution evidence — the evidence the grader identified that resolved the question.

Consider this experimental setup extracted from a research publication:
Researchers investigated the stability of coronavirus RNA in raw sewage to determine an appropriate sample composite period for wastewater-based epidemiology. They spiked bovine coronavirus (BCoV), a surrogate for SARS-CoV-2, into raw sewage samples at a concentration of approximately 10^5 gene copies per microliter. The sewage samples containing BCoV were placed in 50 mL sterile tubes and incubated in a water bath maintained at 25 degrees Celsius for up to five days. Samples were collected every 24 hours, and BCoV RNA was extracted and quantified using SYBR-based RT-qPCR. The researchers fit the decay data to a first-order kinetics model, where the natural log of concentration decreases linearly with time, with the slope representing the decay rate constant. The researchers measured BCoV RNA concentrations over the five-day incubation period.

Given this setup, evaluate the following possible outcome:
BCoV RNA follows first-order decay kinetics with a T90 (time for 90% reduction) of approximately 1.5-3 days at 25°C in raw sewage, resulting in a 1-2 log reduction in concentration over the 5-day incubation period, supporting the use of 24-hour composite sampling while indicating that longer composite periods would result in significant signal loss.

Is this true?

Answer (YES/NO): NO